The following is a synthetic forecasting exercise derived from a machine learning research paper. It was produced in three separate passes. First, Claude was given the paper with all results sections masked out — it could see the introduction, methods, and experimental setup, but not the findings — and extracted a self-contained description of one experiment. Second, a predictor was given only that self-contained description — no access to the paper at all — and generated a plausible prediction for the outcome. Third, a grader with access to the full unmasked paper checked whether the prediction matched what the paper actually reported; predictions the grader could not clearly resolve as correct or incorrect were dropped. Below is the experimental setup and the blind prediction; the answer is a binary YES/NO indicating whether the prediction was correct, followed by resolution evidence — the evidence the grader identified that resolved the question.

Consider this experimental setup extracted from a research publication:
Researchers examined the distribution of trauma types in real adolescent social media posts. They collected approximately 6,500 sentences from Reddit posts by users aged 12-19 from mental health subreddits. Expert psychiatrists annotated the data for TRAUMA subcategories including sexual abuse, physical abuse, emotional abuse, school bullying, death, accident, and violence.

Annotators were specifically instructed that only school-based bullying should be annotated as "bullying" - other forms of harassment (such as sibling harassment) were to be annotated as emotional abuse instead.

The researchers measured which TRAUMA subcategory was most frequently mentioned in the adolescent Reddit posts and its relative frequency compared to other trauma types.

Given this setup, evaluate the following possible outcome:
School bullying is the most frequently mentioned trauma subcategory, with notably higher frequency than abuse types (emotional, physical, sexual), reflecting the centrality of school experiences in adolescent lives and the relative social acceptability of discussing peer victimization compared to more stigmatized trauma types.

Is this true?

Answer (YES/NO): NO